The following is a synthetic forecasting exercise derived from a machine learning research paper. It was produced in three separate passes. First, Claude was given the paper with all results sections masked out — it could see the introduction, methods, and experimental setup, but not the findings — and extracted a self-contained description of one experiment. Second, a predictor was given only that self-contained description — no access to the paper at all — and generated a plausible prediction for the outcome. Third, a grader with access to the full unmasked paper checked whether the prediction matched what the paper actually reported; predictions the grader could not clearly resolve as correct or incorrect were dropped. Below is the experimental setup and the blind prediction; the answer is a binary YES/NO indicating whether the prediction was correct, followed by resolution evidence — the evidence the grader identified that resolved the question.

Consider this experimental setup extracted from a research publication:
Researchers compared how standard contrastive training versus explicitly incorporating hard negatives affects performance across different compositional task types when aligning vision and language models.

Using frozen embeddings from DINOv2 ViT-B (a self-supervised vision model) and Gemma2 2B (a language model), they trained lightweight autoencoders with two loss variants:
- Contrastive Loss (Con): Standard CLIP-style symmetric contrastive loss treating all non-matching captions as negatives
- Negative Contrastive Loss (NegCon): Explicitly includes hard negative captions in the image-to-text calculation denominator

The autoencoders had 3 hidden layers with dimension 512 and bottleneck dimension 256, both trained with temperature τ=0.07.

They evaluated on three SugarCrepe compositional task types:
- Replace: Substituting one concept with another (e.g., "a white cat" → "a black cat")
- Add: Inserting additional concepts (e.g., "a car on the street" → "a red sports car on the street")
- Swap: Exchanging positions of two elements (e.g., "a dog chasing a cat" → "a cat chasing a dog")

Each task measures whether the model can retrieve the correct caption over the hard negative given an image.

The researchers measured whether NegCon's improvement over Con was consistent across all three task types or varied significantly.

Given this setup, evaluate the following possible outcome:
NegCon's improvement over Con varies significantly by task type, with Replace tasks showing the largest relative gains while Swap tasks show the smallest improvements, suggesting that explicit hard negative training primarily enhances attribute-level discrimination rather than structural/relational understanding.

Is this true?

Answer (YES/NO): NO